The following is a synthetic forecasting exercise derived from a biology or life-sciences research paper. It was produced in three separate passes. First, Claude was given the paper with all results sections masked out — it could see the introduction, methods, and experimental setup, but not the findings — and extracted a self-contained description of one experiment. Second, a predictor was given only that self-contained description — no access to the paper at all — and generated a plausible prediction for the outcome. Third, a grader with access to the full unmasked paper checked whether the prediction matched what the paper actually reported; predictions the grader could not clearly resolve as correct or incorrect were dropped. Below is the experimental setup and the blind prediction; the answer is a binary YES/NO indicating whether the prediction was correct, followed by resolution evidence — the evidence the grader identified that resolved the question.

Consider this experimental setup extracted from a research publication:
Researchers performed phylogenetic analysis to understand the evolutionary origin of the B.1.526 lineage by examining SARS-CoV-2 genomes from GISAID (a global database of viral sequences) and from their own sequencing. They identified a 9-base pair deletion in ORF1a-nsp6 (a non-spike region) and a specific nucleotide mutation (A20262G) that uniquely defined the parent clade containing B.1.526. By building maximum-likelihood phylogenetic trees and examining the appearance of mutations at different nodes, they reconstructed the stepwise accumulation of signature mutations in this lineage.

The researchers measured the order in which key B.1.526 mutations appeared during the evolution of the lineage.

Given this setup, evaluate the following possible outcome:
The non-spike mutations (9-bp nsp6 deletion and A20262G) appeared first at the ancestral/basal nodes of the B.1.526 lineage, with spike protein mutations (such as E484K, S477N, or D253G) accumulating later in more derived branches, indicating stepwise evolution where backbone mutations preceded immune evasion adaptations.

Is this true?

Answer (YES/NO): NO